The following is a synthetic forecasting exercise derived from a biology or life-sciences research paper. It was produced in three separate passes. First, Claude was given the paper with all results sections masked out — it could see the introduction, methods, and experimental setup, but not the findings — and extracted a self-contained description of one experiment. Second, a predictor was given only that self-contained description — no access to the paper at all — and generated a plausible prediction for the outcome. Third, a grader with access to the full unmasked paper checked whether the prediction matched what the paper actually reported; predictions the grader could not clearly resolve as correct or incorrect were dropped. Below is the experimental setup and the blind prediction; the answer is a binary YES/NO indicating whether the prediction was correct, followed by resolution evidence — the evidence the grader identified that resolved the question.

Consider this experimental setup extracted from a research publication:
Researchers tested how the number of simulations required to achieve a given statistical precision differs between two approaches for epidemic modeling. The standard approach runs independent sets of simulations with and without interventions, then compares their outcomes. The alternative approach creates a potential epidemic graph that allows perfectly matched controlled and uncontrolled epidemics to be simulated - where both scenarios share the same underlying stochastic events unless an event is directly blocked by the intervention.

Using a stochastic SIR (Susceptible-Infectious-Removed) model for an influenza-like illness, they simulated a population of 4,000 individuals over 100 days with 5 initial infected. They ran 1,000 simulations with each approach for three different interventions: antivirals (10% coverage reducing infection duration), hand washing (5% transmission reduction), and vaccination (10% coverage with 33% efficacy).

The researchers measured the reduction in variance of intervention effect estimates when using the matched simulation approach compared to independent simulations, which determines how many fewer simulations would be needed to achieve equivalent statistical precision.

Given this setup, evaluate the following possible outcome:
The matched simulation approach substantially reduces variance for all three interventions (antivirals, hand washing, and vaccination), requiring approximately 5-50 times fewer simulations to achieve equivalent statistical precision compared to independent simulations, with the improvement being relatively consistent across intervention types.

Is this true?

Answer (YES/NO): NO